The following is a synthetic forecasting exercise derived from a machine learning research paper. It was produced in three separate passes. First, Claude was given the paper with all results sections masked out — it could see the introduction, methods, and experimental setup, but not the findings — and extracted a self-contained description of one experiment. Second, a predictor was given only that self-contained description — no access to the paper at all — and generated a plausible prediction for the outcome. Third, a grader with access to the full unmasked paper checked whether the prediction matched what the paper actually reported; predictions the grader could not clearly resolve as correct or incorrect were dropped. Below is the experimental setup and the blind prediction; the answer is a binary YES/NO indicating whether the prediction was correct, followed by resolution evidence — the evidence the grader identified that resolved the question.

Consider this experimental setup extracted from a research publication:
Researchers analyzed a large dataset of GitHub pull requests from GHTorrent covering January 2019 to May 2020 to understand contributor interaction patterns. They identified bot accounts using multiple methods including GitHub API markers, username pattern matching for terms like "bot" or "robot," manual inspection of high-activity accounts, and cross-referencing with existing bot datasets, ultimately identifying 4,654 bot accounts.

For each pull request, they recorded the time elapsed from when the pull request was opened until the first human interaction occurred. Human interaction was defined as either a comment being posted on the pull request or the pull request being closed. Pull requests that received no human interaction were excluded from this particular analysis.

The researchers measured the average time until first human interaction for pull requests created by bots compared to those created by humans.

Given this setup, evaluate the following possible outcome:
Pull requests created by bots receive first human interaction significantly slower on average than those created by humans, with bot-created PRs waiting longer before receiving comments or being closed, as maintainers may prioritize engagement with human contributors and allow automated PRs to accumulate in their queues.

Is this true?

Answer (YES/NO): YES